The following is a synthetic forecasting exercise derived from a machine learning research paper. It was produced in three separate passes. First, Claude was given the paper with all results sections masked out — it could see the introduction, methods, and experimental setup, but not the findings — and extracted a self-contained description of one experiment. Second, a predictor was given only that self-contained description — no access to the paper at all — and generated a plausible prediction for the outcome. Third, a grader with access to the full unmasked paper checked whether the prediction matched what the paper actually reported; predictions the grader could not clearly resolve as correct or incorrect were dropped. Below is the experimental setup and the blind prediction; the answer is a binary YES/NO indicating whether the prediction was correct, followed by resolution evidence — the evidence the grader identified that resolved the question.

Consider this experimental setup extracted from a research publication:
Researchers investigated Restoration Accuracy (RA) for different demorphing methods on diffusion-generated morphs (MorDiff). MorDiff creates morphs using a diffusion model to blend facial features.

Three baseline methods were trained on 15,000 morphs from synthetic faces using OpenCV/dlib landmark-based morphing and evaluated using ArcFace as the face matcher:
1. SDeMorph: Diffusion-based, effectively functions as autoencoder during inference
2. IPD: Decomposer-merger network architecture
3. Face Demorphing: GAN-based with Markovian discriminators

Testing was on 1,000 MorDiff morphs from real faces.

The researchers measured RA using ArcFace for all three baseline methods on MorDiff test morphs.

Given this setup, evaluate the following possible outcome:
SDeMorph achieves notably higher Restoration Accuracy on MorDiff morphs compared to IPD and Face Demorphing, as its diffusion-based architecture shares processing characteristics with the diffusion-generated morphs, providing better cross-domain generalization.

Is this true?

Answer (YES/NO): NO